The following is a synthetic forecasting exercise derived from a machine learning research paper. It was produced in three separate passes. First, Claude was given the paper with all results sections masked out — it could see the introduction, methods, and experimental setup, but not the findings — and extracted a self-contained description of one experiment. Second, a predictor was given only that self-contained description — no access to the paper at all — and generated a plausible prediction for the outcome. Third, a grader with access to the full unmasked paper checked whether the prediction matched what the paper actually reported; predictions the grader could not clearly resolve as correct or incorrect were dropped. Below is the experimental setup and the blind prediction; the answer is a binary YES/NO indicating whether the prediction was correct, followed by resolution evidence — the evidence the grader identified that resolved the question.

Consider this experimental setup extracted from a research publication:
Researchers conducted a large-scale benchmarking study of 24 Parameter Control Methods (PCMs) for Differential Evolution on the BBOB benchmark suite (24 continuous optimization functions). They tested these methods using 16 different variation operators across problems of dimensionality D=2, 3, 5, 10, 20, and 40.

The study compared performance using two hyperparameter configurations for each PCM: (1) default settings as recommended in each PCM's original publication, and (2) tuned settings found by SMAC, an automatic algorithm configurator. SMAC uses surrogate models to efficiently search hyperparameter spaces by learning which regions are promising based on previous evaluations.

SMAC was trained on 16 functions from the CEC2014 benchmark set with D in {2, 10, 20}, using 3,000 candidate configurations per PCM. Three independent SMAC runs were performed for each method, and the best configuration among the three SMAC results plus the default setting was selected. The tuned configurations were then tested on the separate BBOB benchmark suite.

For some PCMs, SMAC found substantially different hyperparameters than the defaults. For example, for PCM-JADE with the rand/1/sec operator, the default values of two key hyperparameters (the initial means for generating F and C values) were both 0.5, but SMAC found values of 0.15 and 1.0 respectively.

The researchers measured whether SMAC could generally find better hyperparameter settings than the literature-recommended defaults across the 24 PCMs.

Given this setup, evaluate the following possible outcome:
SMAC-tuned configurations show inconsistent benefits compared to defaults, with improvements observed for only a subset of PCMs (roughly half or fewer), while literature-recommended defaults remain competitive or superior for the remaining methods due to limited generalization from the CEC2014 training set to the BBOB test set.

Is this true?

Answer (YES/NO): YES